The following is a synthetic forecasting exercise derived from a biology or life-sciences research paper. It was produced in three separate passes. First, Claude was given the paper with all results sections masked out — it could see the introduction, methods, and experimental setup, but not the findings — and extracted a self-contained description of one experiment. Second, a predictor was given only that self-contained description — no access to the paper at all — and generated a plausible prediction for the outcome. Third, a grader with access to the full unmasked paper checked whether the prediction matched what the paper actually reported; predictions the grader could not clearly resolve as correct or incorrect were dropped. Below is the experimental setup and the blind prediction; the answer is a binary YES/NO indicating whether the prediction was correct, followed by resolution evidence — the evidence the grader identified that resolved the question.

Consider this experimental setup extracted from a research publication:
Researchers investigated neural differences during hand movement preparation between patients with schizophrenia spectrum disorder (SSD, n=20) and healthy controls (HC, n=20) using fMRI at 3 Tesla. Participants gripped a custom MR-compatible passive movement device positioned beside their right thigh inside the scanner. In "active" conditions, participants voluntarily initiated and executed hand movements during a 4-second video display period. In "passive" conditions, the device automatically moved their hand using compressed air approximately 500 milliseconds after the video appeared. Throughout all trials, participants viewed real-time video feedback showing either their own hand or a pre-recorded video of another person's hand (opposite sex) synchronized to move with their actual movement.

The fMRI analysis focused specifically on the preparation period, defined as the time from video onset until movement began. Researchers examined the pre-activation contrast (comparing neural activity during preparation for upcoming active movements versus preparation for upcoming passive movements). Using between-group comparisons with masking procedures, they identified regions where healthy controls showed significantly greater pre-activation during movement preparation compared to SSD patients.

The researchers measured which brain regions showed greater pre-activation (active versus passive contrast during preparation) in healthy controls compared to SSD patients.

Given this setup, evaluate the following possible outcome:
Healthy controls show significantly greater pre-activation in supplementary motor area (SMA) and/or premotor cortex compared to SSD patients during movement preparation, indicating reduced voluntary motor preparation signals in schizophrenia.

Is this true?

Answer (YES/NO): NO